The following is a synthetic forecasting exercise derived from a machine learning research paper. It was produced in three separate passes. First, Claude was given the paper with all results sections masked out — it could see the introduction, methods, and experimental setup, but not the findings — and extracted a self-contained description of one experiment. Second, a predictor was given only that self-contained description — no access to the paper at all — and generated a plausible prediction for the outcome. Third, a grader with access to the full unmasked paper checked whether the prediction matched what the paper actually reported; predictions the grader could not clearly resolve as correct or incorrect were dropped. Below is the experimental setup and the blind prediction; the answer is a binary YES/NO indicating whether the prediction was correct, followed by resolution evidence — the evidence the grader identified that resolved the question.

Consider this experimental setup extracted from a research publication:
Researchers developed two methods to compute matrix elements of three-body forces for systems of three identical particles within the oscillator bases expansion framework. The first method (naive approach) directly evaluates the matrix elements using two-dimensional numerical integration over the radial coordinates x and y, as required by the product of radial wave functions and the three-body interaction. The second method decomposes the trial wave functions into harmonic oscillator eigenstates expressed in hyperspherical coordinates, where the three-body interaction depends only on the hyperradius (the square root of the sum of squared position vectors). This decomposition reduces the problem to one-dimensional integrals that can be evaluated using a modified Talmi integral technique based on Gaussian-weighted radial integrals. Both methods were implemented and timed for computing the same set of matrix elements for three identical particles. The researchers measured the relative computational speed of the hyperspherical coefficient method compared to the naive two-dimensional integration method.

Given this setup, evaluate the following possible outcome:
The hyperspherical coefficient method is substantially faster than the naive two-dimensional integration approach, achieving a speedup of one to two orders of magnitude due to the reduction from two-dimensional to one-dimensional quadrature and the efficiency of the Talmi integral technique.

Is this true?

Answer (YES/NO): YES